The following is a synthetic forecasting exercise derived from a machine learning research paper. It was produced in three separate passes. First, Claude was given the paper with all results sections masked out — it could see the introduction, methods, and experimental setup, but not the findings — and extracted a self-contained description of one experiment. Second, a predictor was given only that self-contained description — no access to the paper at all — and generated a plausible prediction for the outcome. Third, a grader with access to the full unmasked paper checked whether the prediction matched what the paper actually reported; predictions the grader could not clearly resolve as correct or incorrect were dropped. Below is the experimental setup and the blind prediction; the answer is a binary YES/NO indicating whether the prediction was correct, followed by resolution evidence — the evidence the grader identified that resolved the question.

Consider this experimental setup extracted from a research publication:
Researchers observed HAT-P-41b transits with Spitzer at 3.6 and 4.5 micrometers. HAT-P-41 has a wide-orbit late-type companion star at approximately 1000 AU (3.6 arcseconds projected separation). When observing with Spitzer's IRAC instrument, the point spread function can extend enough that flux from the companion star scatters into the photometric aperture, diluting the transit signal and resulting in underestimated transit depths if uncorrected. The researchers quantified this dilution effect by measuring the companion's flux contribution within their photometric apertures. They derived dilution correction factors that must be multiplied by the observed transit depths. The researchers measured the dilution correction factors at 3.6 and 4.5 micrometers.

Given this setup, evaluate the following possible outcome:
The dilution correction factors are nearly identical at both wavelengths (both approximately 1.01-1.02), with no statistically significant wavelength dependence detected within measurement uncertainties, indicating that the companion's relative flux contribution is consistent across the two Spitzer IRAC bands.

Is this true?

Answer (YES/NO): NO